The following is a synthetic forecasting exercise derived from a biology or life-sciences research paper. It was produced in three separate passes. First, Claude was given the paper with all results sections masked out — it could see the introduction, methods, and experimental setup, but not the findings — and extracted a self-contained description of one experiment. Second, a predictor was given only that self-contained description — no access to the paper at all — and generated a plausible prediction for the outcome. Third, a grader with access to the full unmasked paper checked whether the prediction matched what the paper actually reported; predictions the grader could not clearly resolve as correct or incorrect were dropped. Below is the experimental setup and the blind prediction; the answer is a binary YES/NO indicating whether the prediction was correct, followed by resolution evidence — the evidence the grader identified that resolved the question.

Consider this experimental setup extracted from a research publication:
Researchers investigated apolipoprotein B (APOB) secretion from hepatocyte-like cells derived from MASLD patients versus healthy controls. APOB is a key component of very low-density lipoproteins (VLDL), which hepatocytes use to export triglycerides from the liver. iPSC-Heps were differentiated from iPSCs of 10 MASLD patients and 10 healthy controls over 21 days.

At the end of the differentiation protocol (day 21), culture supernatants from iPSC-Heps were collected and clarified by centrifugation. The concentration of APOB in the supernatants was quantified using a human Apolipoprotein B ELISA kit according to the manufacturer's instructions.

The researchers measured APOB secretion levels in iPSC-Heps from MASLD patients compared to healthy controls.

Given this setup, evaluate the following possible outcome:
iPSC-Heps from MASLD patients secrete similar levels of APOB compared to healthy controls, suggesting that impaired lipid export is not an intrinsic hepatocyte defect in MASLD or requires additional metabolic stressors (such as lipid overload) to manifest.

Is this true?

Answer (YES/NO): NO